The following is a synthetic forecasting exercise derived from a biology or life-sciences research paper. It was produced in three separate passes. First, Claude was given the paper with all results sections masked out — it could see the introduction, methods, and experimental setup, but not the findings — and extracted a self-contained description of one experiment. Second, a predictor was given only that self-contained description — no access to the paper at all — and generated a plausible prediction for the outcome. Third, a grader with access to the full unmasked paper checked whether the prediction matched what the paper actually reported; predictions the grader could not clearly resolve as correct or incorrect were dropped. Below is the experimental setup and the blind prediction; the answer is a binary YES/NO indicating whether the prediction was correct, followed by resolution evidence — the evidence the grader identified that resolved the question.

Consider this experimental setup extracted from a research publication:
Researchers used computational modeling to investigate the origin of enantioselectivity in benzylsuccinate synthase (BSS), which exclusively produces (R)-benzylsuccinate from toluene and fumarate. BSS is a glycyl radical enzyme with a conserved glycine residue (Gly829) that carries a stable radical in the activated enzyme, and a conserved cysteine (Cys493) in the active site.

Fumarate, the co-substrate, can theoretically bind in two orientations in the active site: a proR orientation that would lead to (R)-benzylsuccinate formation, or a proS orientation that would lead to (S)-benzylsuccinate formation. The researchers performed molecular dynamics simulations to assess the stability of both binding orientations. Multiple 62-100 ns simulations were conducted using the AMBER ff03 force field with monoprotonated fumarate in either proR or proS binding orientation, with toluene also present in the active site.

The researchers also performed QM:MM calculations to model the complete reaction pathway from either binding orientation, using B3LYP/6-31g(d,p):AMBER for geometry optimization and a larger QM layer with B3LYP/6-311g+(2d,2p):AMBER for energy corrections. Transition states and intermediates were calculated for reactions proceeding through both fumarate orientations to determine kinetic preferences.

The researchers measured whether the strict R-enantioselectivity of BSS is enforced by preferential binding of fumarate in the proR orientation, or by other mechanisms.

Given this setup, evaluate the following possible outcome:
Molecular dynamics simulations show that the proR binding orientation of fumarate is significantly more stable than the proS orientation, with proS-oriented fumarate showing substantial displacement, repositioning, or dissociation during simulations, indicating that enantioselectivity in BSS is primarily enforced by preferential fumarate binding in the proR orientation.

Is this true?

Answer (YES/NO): NO